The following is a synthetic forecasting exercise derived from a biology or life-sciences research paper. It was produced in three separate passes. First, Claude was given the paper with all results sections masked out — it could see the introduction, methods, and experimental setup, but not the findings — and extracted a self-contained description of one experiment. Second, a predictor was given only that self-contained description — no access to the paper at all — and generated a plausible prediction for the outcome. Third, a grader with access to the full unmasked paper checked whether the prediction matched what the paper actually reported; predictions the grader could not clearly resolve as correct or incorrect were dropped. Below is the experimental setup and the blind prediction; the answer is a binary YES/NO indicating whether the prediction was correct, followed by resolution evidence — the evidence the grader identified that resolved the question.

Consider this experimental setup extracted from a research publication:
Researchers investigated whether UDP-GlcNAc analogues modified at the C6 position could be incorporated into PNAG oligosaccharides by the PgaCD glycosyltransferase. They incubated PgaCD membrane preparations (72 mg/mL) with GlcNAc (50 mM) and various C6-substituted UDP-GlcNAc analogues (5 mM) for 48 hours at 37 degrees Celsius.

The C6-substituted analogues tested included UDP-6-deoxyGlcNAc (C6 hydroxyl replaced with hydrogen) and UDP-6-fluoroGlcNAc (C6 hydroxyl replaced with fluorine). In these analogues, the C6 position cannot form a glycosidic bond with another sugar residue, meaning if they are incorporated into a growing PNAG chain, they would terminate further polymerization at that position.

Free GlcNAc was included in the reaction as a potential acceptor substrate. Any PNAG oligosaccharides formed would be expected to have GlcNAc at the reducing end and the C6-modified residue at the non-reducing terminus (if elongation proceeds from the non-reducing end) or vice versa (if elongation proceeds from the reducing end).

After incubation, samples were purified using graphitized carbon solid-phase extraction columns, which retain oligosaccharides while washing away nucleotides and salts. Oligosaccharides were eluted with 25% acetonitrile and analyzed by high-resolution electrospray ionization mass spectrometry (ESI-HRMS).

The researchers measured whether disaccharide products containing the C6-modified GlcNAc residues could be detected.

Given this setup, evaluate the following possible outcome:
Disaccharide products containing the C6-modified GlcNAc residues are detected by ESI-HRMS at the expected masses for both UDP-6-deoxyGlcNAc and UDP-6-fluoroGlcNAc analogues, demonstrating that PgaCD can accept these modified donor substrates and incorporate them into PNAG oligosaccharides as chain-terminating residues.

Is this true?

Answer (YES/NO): YES